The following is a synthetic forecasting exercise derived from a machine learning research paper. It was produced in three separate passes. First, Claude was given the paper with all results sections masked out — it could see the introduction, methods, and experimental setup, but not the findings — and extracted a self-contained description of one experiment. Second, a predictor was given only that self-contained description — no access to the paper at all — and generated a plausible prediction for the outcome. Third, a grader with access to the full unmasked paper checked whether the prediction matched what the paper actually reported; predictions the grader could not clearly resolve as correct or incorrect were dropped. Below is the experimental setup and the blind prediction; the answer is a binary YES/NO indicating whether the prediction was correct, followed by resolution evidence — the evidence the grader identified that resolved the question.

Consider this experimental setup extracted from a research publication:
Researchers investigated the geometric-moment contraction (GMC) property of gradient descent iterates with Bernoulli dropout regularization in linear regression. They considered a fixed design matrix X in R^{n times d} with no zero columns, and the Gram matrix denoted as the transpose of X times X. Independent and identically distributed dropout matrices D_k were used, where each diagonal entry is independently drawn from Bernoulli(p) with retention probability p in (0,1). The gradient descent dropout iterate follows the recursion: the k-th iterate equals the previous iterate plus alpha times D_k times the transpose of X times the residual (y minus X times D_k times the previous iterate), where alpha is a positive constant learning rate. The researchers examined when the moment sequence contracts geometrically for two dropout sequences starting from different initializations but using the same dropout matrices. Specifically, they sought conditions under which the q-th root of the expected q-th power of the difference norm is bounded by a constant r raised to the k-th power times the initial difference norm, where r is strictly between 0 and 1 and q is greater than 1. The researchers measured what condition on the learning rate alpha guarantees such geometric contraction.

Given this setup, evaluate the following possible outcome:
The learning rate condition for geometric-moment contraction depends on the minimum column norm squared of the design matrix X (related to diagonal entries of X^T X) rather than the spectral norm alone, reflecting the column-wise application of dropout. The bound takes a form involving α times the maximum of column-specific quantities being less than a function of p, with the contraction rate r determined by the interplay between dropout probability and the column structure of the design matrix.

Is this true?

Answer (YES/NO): NO